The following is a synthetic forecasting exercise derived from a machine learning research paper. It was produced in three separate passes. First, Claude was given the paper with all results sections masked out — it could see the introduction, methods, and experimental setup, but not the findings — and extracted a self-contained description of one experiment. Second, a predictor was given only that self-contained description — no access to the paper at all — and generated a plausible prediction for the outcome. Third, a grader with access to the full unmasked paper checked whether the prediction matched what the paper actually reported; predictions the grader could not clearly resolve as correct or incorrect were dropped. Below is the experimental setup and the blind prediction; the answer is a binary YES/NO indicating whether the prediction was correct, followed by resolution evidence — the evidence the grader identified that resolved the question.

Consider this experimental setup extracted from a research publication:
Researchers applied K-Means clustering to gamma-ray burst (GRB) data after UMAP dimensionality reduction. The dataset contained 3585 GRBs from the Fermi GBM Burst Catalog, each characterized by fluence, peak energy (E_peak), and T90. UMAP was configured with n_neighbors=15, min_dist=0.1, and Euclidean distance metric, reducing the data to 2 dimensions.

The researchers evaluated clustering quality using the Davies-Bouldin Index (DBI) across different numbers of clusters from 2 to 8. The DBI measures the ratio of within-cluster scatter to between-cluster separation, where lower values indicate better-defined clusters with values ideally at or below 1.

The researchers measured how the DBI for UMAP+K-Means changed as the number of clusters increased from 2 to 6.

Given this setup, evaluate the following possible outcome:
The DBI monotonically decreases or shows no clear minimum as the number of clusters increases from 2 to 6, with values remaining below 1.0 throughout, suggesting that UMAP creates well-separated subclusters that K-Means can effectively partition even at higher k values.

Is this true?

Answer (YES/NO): NO